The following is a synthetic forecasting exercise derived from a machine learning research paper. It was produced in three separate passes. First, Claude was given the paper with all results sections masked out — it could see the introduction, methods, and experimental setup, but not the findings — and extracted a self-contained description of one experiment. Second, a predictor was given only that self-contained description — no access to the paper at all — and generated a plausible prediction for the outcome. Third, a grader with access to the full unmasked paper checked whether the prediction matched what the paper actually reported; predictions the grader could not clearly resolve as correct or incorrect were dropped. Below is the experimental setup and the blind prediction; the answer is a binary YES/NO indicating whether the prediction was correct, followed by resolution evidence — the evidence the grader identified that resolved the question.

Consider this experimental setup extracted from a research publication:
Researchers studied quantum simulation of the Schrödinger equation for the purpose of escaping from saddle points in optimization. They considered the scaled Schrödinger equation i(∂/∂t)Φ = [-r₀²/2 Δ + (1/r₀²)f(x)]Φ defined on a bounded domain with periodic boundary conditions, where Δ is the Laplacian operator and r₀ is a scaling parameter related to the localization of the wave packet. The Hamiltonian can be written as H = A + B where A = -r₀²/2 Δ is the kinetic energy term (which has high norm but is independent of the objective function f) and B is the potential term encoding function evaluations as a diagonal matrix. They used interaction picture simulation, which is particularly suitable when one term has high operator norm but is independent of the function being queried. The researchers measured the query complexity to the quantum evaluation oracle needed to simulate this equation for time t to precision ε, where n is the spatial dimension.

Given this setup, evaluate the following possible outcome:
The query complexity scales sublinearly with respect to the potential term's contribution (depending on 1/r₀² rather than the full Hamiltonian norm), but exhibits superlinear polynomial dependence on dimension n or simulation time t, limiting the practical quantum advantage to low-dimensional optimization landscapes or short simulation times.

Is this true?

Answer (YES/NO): NO